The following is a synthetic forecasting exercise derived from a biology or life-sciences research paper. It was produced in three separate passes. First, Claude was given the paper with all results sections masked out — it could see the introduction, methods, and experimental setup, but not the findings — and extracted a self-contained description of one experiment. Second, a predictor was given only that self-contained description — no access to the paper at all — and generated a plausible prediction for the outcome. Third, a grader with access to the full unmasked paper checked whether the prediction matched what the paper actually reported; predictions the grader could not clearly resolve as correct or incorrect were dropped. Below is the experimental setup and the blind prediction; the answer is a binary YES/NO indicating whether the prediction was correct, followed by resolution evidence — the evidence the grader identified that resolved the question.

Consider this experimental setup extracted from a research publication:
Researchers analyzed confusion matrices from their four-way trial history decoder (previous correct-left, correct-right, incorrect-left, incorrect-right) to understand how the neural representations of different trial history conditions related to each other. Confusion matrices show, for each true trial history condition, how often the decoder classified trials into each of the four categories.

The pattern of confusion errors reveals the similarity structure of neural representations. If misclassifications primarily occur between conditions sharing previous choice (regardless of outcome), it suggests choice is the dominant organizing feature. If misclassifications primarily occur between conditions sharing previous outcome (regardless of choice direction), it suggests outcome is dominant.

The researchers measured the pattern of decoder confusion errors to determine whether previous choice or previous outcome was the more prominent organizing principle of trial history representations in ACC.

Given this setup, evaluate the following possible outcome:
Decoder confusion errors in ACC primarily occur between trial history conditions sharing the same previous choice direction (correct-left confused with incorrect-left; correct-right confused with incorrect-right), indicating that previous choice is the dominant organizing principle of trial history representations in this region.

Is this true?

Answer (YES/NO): NO